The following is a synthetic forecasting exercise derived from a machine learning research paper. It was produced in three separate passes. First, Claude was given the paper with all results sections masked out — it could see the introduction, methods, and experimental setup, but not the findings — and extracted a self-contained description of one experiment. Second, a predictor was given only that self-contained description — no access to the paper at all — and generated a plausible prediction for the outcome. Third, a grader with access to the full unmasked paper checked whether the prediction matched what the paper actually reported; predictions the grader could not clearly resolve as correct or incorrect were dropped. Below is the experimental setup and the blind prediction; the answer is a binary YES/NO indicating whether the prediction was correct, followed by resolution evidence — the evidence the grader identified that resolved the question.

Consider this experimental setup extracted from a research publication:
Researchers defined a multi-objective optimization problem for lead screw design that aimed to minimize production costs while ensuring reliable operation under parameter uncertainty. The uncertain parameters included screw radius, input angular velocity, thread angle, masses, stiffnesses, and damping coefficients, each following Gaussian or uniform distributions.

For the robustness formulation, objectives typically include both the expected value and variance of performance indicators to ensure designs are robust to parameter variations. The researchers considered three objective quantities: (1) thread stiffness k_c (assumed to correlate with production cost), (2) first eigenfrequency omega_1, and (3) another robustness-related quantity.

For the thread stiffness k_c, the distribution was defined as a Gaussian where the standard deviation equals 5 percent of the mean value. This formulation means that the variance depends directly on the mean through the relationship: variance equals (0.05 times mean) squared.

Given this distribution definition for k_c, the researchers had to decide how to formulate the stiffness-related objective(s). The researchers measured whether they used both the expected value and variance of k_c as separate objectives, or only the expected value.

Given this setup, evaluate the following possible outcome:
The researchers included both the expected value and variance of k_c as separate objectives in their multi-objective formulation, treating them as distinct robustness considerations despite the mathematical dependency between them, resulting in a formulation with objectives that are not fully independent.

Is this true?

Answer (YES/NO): NO